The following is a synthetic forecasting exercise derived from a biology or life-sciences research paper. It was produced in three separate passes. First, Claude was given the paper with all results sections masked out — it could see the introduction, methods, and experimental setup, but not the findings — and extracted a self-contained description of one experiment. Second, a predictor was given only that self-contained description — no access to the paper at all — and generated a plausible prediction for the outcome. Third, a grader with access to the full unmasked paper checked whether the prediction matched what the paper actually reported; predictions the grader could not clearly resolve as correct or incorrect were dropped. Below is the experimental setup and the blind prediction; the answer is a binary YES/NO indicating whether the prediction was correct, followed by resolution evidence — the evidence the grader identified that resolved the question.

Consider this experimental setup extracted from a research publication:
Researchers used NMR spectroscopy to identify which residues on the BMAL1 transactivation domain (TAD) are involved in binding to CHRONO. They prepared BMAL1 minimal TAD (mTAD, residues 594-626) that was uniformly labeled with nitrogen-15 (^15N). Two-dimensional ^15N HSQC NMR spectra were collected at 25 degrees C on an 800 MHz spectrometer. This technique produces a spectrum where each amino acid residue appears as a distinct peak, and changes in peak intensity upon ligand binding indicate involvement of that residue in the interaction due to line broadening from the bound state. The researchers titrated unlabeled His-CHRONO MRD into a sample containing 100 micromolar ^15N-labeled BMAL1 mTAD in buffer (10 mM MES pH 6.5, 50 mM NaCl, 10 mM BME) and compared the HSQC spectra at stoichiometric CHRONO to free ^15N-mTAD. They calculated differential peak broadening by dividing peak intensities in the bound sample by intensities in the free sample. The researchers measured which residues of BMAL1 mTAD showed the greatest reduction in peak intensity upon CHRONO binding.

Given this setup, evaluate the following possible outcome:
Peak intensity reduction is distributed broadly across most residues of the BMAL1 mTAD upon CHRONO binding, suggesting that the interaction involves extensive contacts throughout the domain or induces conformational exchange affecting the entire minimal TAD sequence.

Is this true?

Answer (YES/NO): NO